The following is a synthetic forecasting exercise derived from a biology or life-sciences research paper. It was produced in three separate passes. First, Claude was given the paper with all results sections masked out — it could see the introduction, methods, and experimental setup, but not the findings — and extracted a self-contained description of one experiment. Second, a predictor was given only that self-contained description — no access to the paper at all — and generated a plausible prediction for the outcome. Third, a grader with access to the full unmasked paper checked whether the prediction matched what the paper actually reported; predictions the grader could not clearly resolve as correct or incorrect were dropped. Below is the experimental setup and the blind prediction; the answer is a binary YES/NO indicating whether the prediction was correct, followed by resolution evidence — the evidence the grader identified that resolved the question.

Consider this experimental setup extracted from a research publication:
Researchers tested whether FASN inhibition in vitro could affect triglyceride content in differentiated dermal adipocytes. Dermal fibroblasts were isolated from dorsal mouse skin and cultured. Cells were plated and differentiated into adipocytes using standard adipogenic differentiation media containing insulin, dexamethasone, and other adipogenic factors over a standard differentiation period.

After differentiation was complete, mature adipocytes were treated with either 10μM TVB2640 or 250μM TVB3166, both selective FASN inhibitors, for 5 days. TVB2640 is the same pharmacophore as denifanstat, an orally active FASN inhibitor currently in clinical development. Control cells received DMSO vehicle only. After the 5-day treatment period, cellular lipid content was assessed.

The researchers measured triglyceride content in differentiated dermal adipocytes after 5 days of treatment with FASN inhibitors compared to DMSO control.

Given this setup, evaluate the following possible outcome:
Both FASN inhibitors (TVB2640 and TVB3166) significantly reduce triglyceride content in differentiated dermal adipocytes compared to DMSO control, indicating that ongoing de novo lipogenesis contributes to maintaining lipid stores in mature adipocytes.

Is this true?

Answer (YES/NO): YES